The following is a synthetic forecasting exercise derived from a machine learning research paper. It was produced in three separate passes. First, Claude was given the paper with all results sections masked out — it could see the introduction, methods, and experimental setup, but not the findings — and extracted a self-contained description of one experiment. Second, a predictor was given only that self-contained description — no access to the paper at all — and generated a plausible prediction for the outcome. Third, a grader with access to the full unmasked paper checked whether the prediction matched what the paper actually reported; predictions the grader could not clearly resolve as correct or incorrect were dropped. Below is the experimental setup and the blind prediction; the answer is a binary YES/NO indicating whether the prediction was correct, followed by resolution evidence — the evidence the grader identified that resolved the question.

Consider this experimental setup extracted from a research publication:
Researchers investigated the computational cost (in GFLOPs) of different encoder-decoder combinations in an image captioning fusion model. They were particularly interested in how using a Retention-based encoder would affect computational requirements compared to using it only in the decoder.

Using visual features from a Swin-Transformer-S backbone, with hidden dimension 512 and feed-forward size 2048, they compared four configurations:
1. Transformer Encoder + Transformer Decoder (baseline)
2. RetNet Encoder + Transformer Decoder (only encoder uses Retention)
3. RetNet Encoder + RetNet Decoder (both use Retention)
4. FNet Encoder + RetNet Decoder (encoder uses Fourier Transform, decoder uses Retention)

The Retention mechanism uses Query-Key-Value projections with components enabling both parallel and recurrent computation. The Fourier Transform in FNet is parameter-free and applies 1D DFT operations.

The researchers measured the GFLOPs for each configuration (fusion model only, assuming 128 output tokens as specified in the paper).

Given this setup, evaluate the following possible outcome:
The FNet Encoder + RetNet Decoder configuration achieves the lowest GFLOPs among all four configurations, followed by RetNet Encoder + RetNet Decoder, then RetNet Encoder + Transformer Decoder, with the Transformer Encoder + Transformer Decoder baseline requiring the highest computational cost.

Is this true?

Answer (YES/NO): NO